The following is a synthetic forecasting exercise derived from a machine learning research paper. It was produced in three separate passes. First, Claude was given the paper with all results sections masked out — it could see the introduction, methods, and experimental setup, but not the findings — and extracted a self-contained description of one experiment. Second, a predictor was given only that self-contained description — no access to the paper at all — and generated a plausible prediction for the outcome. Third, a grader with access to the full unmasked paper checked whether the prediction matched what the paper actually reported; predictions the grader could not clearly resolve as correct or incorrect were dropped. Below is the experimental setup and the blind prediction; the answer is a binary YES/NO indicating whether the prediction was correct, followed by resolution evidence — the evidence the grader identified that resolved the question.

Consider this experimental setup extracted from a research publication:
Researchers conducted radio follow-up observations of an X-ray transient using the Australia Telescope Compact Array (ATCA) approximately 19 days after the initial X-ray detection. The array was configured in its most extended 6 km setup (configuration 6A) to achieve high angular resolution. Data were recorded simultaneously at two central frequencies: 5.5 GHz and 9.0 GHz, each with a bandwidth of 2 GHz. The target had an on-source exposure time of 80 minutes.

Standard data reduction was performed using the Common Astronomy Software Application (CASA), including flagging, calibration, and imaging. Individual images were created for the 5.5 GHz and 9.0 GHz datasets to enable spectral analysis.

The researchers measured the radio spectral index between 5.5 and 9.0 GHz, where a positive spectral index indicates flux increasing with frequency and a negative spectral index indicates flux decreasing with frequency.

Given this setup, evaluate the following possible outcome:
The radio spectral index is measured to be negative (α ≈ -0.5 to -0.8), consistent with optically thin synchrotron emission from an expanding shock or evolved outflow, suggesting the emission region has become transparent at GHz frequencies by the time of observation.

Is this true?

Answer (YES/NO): NO